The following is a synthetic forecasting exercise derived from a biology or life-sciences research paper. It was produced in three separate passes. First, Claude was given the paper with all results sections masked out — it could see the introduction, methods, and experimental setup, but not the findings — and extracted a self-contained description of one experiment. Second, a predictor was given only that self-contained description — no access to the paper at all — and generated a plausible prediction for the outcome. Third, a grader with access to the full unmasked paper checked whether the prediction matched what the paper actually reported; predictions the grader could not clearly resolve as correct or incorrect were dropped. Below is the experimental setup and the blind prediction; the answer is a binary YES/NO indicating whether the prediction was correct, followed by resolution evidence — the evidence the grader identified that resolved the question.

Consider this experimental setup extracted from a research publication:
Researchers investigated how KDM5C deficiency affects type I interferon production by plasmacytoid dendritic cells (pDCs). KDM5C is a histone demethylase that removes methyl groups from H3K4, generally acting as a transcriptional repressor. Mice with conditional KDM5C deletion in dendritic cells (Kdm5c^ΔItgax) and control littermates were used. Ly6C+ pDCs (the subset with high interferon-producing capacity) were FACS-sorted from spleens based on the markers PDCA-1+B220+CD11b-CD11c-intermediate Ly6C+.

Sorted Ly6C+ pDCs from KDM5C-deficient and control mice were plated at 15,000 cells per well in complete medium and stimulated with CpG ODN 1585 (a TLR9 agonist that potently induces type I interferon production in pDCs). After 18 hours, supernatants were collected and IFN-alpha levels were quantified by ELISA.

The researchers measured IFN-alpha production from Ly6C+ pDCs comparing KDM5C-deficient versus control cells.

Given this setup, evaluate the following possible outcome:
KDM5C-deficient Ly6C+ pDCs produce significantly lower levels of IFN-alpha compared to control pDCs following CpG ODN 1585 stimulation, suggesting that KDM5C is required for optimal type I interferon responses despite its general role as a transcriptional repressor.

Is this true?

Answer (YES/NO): YES